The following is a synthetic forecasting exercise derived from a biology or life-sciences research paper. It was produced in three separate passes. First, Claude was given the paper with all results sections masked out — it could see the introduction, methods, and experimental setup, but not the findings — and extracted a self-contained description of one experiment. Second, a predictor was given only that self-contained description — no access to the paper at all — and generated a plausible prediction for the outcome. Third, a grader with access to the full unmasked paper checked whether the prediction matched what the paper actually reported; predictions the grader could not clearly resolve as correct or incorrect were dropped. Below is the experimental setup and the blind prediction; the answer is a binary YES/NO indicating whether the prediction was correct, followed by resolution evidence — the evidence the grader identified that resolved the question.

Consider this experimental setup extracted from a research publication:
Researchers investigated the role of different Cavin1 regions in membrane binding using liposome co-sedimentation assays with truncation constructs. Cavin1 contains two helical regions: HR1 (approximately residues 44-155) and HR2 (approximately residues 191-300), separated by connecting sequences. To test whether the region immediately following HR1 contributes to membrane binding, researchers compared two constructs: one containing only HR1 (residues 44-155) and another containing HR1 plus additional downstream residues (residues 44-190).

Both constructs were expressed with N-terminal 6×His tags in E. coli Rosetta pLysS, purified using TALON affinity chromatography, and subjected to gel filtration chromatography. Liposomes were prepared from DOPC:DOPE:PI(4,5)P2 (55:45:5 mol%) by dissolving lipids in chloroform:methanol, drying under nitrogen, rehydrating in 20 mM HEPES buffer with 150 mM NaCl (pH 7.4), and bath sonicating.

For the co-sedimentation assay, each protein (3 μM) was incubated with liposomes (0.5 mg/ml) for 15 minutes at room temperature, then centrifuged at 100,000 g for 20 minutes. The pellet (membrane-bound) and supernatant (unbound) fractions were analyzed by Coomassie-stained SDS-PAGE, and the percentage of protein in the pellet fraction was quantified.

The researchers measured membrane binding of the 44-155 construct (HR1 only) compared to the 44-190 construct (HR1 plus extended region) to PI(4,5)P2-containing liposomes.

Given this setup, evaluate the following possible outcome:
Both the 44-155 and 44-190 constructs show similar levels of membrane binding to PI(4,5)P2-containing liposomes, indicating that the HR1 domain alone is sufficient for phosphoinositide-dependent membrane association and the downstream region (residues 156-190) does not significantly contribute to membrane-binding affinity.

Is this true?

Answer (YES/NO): NO